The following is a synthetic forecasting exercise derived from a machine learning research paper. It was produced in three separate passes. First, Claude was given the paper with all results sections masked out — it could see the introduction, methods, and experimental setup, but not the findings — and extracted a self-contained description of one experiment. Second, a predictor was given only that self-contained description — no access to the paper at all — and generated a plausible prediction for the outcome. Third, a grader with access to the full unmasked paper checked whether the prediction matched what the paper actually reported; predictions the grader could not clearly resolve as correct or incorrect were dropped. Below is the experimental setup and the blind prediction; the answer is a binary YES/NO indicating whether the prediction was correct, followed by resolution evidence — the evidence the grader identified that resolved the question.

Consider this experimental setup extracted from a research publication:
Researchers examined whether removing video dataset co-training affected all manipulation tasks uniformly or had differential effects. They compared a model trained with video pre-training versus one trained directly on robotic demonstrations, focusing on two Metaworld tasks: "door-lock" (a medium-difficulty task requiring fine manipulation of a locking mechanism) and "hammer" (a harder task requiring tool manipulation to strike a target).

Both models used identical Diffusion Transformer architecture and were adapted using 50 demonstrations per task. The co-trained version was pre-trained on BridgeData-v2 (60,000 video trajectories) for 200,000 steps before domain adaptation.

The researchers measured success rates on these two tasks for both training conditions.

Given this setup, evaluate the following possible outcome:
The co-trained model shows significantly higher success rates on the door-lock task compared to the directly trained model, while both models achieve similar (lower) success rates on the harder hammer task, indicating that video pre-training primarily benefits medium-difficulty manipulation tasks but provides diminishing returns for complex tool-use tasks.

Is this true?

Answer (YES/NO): NO